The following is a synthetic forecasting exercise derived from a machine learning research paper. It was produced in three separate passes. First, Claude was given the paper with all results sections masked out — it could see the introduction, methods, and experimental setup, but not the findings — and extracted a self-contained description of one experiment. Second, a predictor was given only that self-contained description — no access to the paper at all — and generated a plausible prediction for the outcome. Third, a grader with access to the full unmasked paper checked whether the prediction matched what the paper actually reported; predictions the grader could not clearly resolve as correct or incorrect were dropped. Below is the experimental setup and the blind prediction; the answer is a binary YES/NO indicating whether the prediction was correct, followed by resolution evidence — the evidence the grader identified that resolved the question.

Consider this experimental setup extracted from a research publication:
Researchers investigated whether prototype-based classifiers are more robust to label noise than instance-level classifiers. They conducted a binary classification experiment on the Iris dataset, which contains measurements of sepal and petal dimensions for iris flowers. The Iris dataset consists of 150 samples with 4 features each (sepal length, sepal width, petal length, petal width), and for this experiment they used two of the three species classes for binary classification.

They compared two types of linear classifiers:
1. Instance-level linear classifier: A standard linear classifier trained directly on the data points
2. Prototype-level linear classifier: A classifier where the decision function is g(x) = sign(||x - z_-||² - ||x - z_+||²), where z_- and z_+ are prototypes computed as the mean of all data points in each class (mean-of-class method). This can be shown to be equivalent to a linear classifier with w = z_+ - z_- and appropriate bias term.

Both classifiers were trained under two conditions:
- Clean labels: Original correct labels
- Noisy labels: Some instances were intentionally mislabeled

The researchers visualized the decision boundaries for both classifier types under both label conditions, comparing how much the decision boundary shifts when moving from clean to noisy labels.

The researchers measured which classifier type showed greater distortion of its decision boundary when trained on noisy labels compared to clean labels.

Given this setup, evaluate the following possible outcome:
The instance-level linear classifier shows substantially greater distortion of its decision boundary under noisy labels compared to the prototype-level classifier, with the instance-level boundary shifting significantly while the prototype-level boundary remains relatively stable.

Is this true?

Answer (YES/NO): YES